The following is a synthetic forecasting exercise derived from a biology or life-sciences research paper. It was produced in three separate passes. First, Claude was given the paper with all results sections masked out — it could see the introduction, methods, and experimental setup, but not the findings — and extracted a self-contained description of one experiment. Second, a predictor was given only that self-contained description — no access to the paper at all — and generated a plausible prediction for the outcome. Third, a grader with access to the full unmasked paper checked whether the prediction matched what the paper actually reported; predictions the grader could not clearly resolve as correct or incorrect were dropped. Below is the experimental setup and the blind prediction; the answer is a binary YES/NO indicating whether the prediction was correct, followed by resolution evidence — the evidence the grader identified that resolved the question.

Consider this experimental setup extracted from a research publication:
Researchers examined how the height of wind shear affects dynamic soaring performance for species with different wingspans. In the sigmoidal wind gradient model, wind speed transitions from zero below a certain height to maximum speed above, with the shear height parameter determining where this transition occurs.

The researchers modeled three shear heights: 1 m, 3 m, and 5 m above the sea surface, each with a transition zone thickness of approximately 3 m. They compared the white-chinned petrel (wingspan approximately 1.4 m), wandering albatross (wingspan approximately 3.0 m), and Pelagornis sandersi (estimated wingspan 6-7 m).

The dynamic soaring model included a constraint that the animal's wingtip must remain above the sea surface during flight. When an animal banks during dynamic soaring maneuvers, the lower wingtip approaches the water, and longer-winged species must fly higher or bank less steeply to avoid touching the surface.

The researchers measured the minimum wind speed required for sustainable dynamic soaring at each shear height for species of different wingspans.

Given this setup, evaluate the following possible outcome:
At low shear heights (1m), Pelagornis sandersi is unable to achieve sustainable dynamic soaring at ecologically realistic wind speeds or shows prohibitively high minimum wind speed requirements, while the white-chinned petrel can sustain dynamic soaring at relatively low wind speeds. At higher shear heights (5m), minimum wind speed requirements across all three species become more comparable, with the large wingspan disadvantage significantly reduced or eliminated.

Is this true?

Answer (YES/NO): NO